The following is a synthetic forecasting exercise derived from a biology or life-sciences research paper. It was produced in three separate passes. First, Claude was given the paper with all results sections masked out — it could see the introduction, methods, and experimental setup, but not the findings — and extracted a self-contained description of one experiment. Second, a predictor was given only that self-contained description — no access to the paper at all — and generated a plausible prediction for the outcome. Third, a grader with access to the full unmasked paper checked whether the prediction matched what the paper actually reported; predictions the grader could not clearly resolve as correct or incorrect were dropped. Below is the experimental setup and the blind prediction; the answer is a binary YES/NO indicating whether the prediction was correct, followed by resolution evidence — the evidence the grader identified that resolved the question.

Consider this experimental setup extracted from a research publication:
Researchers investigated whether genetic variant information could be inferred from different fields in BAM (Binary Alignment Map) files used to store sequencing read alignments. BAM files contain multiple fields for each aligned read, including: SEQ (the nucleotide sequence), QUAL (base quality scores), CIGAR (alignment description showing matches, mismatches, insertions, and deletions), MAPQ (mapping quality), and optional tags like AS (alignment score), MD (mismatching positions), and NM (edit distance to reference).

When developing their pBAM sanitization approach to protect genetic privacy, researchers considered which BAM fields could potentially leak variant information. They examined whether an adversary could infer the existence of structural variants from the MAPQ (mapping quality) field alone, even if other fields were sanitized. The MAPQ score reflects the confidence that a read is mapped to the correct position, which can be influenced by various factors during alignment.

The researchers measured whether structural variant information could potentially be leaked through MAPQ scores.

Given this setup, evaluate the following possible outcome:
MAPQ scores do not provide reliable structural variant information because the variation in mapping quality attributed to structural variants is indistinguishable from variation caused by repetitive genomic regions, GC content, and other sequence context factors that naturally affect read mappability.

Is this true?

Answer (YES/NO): NO